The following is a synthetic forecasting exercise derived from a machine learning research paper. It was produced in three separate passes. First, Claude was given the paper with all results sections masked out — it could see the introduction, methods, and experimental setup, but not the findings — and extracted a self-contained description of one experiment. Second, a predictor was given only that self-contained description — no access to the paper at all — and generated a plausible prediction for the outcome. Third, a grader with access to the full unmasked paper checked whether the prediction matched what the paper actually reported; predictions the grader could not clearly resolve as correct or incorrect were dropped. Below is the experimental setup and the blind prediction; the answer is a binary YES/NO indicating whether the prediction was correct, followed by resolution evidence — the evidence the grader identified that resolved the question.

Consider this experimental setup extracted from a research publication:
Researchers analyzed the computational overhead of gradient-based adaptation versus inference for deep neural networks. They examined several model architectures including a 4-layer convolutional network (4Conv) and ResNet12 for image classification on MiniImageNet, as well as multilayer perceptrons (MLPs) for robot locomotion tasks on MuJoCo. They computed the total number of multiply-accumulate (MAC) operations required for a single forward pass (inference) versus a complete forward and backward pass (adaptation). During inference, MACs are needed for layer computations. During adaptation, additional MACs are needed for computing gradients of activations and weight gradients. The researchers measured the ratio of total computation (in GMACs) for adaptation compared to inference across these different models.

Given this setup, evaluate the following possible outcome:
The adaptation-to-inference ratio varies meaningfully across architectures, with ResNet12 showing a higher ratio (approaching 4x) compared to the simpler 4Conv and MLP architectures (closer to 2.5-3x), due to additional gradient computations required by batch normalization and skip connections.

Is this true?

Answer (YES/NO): NO